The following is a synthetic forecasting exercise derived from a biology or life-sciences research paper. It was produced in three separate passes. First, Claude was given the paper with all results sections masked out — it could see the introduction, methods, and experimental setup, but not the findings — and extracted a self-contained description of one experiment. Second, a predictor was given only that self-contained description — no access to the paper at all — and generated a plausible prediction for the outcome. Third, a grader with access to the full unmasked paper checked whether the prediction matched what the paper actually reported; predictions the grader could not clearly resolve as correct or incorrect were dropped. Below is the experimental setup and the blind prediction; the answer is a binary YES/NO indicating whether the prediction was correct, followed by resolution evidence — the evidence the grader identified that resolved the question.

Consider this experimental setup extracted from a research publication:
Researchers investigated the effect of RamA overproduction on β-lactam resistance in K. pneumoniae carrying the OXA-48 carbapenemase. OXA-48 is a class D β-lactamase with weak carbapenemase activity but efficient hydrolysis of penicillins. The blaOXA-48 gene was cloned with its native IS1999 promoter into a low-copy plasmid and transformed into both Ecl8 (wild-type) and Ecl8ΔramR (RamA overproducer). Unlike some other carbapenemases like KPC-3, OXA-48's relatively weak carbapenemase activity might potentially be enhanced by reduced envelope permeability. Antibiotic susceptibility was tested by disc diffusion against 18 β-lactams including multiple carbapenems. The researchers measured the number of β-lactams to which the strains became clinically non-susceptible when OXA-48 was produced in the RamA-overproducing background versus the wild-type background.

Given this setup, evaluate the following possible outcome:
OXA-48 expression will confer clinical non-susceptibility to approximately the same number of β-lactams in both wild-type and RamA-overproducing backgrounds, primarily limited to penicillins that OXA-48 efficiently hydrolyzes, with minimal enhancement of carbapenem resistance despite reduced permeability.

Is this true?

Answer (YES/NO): YES